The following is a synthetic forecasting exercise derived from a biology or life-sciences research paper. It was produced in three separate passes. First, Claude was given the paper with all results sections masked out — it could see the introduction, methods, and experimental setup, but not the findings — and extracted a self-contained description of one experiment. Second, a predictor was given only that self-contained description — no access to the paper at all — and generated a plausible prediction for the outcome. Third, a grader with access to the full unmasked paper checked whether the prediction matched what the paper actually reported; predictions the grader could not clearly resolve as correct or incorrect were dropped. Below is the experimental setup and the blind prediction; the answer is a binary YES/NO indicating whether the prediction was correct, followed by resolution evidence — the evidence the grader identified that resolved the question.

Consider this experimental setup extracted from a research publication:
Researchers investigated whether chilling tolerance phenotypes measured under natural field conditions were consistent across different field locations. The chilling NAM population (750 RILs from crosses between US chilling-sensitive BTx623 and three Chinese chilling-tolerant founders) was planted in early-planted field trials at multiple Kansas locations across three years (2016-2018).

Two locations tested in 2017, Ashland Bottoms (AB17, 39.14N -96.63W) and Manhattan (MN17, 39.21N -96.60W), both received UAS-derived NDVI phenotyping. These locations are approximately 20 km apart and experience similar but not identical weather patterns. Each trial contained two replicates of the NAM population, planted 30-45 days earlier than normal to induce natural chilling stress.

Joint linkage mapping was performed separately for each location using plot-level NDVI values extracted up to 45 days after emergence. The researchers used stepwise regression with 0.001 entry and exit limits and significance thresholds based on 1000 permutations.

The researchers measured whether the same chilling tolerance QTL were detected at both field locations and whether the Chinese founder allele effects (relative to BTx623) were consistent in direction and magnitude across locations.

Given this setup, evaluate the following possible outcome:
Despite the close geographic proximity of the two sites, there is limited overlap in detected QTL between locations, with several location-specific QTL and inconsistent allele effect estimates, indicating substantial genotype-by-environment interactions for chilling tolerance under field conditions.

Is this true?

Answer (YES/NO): YES